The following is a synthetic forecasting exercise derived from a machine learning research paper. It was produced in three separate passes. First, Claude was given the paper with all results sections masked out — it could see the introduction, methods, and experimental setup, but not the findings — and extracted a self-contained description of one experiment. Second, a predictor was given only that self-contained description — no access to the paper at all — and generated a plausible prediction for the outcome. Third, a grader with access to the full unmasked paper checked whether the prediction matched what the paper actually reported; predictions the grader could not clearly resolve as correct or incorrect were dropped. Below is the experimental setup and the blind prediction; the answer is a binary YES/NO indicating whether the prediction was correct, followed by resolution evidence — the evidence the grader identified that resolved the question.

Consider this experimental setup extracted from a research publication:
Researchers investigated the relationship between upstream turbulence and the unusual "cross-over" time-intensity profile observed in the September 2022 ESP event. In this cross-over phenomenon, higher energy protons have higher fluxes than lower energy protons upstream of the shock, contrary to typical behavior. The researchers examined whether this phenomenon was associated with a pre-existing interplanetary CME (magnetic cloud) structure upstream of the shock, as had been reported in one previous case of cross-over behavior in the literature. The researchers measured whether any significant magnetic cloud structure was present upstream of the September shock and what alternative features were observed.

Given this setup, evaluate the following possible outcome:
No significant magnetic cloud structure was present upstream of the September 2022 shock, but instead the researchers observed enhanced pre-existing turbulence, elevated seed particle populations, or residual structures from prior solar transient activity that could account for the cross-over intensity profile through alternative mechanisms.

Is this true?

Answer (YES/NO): YES